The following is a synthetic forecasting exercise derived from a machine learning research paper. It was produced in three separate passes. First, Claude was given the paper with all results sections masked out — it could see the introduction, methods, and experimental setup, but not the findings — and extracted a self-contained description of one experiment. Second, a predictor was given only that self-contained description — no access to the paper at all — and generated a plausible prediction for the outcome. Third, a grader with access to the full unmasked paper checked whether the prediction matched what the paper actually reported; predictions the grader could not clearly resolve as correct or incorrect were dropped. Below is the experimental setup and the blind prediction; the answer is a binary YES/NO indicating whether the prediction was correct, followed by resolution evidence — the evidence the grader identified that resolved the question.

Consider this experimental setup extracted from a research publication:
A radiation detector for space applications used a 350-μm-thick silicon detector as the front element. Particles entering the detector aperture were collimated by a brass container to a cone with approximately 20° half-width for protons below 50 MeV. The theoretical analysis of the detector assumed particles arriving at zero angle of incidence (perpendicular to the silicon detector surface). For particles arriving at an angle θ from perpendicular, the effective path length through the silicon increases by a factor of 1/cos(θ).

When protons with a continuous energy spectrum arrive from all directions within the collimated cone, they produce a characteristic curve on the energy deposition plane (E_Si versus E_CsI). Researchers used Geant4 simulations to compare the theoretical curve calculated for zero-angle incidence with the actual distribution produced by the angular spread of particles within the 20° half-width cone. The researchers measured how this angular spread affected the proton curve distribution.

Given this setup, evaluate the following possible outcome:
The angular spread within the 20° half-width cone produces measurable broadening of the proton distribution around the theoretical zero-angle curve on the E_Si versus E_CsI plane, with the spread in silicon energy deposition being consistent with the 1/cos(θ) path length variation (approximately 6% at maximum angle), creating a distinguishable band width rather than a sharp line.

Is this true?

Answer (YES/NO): NO